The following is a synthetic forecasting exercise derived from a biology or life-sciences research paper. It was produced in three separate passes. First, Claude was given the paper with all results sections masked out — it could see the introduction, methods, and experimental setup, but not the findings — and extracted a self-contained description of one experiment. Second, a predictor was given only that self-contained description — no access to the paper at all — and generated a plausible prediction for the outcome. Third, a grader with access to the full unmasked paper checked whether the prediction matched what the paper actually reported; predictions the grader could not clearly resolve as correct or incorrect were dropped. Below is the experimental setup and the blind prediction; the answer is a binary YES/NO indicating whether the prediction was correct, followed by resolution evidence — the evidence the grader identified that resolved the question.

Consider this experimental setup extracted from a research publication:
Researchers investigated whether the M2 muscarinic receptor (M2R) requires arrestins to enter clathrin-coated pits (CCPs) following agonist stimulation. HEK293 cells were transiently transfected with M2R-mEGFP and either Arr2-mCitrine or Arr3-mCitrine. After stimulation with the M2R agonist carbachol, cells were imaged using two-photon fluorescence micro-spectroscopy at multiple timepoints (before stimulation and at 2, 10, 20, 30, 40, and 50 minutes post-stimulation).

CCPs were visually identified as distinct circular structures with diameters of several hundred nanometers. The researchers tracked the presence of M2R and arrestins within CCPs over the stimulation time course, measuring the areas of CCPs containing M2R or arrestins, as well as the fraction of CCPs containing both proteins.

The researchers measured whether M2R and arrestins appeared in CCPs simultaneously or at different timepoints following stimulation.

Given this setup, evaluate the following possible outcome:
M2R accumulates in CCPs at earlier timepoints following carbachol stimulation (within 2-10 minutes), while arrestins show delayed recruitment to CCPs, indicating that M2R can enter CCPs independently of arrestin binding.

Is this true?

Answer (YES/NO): YES